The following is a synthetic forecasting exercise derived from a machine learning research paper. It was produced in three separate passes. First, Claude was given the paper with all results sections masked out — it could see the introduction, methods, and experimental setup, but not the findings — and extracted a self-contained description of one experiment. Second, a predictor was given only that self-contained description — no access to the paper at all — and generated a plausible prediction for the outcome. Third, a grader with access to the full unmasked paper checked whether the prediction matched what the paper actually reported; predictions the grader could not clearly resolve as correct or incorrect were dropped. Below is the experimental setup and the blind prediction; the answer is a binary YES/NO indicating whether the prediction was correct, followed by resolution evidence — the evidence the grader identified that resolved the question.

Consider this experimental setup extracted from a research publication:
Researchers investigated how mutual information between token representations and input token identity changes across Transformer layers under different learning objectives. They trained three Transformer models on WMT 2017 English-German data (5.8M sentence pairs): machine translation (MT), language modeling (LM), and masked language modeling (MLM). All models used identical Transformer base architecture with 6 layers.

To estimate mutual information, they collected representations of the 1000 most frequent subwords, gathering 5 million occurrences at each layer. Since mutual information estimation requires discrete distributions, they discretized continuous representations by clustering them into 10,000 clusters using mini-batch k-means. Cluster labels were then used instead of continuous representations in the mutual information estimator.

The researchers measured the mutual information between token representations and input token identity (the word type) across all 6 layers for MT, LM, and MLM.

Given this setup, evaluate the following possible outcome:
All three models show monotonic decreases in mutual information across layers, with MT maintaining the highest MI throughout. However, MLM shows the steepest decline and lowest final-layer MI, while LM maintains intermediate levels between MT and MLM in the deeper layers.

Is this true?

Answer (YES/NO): NO